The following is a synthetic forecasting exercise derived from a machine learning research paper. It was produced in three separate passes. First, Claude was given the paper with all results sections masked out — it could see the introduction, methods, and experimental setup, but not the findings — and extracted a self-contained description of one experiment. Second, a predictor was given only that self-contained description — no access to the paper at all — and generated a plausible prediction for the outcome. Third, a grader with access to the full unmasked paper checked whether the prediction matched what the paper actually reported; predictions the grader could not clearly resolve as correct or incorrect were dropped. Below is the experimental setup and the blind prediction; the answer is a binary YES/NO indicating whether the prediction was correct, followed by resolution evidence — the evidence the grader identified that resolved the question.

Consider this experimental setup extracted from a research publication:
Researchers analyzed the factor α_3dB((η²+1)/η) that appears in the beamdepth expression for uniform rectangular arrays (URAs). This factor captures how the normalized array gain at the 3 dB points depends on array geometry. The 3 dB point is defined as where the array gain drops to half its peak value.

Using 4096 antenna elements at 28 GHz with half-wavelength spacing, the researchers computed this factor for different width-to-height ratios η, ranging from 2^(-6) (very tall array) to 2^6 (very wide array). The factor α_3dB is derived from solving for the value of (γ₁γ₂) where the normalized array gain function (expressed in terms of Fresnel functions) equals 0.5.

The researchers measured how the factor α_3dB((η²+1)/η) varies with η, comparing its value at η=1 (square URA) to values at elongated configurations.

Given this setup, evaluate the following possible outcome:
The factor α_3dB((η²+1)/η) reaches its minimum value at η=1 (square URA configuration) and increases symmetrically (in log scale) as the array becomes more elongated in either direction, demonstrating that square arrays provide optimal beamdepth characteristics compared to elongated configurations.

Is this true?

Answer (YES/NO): NO